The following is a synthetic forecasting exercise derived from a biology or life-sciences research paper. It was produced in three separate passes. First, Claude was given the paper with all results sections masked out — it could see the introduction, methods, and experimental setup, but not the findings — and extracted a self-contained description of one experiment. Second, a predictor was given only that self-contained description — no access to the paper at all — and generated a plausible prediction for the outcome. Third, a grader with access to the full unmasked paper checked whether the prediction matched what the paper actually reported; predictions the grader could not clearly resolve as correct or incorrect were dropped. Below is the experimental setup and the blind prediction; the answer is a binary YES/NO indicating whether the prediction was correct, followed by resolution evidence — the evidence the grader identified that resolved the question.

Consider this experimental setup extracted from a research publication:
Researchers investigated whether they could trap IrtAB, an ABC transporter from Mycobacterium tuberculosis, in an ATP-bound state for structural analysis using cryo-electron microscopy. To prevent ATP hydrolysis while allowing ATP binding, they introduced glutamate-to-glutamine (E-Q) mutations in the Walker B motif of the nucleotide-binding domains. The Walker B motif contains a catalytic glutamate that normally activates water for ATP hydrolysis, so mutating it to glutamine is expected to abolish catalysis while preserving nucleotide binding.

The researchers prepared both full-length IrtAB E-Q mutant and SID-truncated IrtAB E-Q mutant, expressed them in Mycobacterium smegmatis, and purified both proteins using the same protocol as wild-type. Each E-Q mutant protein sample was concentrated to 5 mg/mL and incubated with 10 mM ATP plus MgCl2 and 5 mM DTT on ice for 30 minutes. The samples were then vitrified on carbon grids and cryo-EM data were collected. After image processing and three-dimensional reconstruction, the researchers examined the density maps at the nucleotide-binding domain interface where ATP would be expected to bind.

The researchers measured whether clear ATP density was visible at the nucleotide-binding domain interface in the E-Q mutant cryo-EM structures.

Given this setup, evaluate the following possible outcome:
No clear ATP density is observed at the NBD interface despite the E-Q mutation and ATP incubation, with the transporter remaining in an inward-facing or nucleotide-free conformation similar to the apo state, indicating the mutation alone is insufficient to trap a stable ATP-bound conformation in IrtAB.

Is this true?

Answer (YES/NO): NO